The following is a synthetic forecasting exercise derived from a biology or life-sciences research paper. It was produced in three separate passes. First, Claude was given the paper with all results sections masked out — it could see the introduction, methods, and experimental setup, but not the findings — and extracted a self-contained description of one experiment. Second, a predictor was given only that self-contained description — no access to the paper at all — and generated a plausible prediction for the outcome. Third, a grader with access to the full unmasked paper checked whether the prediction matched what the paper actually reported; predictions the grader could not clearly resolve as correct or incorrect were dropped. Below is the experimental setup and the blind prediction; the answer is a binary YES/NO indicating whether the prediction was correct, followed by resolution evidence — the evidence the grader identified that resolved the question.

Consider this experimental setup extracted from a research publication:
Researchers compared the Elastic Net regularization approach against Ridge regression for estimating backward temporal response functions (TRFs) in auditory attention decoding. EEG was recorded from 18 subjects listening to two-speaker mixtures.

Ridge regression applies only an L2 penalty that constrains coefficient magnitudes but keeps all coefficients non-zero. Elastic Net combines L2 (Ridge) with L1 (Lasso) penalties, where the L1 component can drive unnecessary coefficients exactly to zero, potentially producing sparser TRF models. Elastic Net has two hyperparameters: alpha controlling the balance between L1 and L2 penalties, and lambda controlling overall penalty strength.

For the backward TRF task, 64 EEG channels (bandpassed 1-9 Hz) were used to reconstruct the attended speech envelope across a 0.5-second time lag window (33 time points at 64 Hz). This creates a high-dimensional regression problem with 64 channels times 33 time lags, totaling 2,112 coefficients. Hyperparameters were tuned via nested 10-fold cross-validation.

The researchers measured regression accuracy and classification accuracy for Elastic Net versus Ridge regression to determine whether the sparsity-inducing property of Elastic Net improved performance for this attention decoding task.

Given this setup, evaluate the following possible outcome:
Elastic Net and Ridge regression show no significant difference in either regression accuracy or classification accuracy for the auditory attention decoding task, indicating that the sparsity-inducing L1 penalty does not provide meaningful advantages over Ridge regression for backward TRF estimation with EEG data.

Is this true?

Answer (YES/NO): NO